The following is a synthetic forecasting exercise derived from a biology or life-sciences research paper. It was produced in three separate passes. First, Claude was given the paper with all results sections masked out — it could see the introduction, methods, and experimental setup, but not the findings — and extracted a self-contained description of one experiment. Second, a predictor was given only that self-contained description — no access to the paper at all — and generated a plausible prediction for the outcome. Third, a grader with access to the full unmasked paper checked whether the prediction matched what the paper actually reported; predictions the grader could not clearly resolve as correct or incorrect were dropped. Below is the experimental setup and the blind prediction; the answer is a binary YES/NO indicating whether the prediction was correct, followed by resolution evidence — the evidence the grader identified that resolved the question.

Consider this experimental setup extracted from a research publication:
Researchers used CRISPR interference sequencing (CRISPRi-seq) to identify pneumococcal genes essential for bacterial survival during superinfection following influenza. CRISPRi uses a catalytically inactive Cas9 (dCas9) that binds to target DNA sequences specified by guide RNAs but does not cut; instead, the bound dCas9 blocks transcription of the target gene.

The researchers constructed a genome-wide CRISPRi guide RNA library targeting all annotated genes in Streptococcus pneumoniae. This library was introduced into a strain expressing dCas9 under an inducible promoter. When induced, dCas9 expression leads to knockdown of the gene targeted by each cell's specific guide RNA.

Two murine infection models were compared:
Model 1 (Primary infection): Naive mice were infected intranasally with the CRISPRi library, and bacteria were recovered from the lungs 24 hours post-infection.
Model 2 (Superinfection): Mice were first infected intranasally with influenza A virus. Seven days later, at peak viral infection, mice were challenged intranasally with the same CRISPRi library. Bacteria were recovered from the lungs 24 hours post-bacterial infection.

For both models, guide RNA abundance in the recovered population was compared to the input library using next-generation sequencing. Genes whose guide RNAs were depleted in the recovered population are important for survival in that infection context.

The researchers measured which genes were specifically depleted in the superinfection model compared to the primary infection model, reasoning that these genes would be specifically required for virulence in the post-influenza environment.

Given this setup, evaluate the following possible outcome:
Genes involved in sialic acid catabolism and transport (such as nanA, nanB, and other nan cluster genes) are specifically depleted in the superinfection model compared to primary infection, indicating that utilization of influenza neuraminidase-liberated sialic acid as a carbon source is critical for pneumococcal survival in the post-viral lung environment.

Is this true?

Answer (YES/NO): NO